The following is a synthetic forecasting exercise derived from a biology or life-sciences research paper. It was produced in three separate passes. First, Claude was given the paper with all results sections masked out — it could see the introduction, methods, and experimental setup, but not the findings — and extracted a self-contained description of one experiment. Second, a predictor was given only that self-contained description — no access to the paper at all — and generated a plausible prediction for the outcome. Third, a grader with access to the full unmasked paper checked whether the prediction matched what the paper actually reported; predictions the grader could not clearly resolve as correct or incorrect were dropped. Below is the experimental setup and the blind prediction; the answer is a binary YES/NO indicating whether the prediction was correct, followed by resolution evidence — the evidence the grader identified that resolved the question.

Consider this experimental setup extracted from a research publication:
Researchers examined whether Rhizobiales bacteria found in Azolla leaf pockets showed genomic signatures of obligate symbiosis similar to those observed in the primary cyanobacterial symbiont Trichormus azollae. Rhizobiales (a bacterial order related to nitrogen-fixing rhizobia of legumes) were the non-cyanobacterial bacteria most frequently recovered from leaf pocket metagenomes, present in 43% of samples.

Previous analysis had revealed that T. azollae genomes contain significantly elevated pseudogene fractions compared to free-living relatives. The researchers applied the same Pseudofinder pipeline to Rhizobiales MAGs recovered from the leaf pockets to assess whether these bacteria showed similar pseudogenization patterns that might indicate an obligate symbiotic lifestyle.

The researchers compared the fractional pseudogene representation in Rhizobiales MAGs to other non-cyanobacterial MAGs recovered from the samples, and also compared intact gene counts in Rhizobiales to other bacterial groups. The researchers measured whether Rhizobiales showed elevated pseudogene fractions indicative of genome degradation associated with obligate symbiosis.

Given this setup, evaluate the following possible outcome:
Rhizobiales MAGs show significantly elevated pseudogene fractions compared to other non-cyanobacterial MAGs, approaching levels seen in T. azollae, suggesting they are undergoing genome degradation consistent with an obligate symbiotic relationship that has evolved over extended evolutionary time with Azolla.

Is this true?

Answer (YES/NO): NO